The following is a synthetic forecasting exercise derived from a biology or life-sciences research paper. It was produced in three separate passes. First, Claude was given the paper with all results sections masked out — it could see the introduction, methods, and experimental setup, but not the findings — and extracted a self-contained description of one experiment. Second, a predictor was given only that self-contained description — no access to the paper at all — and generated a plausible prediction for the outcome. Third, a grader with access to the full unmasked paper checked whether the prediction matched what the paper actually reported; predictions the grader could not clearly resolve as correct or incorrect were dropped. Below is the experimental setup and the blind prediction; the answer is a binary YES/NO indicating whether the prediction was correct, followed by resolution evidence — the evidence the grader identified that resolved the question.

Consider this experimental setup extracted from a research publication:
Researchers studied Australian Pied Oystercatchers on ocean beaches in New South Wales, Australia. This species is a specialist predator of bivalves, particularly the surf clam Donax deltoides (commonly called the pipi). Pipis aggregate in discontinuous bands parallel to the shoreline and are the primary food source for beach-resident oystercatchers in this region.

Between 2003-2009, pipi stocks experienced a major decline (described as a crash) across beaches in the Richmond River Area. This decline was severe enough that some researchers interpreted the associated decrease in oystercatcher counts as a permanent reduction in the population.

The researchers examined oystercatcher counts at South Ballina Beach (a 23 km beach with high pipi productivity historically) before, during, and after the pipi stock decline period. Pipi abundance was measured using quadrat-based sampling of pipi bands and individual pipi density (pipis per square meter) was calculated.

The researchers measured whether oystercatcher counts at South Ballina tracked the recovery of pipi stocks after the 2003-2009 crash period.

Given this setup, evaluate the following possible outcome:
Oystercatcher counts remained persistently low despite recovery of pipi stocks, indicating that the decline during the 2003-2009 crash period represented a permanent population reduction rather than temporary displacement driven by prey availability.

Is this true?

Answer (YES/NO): NO